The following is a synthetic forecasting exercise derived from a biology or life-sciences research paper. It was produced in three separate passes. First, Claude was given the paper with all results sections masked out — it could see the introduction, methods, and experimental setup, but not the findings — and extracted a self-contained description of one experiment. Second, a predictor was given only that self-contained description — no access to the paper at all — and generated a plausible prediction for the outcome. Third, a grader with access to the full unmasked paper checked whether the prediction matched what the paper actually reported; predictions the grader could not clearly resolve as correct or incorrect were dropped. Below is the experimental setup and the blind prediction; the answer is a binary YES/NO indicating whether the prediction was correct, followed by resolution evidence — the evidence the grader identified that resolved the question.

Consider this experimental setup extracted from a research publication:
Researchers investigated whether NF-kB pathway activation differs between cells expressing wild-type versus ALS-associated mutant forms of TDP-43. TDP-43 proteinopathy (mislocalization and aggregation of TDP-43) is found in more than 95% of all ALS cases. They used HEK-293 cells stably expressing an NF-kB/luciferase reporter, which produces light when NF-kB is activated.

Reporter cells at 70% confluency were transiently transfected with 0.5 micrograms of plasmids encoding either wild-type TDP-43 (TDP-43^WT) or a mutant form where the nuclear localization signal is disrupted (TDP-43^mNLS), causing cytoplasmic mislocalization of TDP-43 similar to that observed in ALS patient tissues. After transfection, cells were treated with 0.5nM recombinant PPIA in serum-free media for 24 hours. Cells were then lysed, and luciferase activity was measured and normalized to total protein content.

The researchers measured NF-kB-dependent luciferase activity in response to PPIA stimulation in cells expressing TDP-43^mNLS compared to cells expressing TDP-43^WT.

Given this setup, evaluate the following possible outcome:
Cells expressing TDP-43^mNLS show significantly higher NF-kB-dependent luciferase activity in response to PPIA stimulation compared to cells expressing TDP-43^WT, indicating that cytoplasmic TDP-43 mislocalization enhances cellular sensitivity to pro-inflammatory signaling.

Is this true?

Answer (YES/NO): YES